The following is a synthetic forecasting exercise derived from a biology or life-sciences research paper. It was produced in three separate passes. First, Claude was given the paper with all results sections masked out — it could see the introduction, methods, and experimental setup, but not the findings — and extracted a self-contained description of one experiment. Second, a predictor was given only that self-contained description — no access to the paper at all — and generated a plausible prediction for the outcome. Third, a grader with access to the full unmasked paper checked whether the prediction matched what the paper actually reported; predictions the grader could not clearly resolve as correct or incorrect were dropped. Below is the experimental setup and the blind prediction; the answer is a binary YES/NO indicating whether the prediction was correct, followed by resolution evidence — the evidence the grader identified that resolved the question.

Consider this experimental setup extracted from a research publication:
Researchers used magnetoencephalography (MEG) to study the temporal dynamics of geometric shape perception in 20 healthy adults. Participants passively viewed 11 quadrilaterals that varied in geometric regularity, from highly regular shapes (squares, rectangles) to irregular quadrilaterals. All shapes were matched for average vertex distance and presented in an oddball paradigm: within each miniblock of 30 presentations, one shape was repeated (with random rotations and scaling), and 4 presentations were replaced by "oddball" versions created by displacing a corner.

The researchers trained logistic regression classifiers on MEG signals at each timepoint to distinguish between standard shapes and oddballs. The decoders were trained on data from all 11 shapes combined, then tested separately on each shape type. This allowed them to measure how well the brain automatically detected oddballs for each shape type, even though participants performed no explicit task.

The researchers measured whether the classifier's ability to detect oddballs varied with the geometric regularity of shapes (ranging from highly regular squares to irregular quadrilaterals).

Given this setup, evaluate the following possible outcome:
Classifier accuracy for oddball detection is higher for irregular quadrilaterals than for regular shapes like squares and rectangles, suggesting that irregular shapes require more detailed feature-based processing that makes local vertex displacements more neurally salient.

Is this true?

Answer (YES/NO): NO